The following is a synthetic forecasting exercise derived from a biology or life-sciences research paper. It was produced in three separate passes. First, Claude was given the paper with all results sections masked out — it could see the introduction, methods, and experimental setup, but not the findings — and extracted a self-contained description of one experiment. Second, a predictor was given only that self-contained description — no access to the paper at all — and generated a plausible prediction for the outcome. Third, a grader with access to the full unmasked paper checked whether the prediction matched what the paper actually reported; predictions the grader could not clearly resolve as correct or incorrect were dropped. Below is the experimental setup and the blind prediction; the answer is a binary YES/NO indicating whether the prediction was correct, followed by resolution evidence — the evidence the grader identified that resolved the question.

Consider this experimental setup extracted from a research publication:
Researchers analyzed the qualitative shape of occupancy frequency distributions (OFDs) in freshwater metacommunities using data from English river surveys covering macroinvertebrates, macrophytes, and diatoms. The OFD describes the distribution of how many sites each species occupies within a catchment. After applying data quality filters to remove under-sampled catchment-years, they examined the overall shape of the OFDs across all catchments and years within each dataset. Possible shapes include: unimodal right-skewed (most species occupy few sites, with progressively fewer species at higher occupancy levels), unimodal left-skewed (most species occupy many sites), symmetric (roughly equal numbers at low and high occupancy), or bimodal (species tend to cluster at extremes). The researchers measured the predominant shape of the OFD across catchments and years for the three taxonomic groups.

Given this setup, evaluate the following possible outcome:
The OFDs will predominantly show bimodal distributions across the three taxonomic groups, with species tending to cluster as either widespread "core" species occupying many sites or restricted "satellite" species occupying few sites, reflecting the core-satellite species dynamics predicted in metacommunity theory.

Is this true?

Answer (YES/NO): NO